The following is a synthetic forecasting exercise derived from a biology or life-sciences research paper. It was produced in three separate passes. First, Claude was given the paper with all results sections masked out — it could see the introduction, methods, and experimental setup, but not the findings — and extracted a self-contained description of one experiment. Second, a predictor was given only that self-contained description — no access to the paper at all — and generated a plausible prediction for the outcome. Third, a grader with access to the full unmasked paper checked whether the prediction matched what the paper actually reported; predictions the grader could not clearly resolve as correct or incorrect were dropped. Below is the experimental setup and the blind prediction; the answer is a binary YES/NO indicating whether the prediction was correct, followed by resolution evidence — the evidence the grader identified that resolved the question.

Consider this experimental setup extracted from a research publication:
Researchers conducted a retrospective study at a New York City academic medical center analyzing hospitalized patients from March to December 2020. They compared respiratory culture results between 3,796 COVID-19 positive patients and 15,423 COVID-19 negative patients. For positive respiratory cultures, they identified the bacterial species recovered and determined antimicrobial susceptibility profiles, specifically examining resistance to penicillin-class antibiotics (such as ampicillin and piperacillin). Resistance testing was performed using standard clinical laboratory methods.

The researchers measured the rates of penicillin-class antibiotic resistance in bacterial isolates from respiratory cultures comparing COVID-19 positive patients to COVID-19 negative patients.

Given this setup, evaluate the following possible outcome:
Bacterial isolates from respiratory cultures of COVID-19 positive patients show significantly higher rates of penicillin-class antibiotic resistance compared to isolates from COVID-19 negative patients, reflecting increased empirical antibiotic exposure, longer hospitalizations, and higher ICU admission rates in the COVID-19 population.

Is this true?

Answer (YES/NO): YES